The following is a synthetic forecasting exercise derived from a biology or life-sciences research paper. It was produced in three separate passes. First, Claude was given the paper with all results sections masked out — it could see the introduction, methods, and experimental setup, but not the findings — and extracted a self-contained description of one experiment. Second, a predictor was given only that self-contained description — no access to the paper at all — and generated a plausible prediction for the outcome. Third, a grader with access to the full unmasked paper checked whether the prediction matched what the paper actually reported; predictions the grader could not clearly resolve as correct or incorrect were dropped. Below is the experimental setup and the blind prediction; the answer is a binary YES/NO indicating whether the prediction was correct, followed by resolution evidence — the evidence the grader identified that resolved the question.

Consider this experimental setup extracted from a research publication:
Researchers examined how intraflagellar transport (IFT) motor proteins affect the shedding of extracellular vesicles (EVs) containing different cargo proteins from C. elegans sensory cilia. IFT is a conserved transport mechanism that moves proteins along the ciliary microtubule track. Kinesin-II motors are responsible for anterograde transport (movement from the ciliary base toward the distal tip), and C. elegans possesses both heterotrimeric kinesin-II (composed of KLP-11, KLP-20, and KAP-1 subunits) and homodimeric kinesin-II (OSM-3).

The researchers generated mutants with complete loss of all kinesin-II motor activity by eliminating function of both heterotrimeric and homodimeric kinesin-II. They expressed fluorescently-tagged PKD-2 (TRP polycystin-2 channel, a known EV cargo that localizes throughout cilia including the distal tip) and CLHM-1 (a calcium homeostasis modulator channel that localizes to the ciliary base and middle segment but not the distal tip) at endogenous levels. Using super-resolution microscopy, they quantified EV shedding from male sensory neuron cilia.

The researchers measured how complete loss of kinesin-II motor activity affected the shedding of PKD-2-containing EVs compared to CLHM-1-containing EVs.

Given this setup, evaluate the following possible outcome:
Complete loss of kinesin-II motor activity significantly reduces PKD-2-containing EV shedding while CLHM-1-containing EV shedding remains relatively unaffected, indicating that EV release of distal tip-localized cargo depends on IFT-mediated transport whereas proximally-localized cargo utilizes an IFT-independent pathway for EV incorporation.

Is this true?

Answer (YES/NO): YES